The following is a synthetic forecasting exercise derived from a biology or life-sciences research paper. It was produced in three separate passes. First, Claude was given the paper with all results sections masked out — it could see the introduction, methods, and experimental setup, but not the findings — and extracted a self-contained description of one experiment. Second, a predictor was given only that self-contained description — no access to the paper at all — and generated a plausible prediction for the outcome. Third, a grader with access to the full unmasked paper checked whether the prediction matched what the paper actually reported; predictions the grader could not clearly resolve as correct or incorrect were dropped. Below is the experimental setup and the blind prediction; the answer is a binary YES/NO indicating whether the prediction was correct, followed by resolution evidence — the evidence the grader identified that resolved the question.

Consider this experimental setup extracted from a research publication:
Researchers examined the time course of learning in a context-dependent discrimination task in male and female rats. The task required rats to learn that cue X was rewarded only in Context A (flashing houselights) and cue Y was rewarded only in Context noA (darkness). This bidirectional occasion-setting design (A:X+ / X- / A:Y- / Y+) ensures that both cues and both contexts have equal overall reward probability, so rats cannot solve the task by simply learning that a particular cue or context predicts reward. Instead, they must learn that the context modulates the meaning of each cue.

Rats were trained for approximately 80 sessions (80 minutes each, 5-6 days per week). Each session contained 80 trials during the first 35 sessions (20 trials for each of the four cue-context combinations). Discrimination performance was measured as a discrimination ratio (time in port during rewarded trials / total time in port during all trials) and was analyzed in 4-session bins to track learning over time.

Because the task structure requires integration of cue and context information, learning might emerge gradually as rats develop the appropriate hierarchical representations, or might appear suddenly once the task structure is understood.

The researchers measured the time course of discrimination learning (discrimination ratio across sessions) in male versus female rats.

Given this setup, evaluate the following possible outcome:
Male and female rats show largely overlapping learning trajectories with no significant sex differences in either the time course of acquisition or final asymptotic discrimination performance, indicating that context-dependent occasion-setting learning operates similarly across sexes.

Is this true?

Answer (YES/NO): NO